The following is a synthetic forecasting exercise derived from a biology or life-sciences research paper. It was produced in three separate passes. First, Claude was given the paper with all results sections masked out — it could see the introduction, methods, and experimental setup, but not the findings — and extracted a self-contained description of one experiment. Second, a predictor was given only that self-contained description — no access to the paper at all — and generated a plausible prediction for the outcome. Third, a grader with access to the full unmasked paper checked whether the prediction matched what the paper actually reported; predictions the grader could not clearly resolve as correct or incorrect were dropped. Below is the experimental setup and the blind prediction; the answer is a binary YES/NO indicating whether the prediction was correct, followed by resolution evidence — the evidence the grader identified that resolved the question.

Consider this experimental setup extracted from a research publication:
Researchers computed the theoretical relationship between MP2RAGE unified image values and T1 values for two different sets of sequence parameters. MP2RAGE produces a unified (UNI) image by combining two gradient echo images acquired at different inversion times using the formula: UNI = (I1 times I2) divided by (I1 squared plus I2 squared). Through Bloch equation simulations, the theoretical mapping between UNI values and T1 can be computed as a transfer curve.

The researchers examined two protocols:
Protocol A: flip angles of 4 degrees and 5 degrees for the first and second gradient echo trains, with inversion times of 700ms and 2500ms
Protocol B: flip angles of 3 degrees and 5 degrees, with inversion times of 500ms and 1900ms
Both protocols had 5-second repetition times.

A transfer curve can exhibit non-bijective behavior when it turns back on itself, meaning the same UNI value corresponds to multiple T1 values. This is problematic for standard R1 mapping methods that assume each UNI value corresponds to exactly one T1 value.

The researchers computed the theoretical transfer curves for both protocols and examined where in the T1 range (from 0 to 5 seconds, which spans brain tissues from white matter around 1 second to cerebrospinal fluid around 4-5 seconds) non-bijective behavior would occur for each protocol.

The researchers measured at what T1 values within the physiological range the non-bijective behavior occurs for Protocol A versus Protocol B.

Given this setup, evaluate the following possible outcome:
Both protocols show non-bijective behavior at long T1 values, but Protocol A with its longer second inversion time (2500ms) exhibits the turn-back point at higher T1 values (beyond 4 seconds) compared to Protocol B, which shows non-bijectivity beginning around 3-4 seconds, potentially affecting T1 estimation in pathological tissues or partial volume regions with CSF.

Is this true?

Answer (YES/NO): NO